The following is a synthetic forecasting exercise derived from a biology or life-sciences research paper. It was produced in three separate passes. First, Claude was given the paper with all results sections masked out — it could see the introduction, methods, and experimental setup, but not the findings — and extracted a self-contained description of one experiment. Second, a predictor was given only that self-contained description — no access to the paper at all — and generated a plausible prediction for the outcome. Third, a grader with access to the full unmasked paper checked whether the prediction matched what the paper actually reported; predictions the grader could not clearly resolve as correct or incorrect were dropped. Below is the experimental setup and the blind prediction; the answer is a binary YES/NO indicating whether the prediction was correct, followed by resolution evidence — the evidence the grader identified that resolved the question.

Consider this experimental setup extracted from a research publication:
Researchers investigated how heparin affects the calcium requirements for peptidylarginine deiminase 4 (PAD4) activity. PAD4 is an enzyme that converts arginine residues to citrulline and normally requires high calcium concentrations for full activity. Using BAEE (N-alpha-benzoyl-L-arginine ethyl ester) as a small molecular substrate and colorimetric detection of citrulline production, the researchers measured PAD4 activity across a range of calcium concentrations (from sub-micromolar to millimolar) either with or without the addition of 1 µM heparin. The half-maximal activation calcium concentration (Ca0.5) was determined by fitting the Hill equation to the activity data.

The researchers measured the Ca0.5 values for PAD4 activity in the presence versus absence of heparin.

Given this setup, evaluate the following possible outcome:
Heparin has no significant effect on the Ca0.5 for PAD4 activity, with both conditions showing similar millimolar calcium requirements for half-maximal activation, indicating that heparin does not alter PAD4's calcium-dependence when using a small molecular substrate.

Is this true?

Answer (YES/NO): NO